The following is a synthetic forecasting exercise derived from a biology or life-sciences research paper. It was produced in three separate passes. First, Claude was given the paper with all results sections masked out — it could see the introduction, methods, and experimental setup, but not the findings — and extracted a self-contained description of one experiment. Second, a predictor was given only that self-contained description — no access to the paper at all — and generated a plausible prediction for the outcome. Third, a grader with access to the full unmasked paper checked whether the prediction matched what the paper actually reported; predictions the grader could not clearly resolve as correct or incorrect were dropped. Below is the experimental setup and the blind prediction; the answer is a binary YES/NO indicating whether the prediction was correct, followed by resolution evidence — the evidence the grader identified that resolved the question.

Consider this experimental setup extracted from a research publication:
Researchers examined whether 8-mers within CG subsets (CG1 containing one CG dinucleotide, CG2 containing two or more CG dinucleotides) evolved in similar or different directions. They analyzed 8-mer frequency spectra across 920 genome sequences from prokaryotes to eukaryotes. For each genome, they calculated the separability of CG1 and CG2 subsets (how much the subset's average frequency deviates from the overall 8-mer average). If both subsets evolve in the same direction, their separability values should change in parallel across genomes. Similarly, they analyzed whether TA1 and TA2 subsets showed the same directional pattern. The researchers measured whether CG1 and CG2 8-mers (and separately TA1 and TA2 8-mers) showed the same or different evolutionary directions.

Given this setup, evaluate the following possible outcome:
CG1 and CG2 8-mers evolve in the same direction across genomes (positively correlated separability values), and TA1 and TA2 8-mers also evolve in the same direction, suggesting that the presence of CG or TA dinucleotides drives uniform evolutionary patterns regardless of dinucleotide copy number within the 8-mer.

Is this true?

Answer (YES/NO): YES